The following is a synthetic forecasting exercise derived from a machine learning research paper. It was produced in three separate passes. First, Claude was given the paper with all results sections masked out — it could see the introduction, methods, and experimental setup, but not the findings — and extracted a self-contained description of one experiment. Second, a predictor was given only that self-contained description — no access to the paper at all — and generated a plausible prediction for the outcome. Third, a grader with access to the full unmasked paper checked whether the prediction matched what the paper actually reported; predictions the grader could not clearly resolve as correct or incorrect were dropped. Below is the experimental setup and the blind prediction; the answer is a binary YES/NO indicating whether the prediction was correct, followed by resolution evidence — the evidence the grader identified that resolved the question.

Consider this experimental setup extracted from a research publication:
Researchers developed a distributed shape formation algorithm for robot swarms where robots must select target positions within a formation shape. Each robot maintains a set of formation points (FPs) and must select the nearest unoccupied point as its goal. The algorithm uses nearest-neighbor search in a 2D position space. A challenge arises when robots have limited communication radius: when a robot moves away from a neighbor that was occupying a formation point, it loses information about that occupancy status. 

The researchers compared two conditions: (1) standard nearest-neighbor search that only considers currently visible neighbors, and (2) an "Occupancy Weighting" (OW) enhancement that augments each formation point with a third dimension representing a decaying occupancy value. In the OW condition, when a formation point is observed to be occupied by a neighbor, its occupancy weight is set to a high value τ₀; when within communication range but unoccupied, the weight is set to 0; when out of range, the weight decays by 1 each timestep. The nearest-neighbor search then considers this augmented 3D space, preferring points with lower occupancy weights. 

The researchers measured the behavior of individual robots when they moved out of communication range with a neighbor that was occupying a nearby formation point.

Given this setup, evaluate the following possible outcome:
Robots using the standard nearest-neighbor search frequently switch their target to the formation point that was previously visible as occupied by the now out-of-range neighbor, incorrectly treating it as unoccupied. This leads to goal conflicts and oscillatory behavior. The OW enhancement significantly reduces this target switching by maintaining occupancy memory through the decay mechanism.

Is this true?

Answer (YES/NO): YES